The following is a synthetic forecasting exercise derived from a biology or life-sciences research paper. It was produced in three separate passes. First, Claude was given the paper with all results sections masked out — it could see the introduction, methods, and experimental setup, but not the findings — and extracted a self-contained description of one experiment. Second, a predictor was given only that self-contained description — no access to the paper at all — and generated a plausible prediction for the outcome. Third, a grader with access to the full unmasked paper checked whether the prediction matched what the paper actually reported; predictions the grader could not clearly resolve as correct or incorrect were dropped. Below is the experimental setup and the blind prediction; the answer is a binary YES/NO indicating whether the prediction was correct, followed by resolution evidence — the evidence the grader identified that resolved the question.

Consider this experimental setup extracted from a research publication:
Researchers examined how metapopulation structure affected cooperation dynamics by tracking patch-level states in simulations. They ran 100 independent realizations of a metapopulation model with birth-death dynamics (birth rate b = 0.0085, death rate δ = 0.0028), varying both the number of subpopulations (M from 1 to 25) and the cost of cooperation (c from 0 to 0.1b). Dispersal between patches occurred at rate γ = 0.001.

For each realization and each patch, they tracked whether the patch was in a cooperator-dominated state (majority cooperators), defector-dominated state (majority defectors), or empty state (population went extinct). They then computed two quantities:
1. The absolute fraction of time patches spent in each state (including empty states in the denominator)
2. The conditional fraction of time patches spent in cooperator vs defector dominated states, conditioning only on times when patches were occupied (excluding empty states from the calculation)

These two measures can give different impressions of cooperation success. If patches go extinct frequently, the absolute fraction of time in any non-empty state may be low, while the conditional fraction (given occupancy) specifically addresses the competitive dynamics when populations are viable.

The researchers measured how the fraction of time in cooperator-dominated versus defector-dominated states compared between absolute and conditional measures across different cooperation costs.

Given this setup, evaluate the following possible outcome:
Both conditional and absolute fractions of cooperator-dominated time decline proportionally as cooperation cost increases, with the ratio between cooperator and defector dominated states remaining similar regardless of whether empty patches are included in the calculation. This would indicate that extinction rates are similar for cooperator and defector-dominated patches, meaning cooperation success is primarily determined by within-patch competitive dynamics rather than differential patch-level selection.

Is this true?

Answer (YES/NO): NO